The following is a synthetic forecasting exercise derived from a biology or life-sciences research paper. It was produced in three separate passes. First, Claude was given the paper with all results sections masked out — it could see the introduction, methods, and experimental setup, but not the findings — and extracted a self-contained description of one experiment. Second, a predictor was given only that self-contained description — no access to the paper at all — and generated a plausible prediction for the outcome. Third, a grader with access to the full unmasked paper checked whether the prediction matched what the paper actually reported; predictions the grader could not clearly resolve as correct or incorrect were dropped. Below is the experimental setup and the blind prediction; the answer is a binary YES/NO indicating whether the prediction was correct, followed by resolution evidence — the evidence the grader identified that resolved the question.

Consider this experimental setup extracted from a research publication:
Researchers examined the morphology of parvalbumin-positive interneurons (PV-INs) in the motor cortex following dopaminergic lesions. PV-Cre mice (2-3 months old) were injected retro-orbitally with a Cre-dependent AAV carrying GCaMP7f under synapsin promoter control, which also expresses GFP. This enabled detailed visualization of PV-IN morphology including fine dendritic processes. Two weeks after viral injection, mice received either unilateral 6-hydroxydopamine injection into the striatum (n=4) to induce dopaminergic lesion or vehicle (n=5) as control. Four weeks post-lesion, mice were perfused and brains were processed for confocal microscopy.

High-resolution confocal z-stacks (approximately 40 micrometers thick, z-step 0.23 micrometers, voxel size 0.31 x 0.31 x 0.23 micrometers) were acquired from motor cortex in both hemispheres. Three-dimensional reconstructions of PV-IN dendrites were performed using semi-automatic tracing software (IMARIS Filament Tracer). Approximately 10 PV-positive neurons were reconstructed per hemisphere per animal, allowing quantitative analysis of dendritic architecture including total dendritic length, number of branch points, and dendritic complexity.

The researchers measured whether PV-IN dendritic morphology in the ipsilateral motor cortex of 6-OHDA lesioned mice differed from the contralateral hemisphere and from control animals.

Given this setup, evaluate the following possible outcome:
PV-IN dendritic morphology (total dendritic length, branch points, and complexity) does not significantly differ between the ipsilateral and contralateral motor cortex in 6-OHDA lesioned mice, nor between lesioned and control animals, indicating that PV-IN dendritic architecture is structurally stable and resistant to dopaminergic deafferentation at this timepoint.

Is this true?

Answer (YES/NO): NO